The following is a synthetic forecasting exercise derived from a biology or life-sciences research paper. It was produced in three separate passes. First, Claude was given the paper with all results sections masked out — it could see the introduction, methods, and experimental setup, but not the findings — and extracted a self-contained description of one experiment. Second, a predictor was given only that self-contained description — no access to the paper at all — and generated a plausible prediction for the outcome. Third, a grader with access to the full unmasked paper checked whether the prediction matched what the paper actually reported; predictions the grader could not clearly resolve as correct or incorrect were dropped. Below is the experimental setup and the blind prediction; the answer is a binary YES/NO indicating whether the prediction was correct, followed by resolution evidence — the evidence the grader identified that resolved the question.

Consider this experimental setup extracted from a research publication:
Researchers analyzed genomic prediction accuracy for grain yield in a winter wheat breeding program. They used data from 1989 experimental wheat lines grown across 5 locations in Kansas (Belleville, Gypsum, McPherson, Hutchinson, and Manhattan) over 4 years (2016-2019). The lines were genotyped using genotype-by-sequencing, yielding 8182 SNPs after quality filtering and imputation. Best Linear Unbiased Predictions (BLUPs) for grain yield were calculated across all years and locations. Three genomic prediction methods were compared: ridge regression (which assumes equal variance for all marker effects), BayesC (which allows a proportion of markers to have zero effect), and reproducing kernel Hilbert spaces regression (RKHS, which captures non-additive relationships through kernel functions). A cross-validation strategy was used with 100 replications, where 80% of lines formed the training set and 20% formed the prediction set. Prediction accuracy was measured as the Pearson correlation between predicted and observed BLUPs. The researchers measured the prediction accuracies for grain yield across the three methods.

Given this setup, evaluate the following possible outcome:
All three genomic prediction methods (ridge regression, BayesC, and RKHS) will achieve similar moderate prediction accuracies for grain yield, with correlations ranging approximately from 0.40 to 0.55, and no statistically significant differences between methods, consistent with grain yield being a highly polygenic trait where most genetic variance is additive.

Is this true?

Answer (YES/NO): NO